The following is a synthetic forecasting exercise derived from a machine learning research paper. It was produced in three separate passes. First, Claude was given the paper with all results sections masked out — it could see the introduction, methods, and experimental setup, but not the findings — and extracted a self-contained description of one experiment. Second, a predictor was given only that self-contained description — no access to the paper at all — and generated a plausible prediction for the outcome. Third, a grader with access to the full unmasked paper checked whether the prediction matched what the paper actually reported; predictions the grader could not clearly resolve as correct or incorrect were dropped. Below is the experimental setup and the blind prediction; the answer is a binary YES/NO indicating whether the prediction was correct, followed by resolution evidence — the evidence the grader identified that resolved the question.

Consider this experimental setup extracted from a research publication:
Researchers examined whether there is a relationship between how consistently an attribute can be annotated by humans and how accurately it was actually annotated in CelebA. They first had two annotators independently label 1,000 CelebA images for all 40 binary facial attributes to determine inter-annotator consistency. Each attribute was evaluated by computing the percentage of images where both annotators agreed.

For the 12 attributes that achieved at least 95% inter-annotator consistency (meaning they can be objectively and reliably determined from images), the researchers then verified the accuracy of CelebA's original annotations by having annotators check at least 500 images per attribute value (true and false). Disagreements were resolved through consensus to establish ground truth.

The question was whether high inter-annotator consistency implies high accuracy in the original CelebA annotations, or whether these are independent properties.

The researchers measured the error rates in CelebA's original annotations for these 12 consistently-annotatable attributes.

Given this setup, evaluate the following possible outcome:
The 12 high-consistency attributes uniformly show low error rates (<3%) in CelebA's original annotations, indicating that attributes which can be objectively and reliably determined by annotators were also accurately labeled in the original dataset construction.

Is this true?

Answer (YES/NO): NO